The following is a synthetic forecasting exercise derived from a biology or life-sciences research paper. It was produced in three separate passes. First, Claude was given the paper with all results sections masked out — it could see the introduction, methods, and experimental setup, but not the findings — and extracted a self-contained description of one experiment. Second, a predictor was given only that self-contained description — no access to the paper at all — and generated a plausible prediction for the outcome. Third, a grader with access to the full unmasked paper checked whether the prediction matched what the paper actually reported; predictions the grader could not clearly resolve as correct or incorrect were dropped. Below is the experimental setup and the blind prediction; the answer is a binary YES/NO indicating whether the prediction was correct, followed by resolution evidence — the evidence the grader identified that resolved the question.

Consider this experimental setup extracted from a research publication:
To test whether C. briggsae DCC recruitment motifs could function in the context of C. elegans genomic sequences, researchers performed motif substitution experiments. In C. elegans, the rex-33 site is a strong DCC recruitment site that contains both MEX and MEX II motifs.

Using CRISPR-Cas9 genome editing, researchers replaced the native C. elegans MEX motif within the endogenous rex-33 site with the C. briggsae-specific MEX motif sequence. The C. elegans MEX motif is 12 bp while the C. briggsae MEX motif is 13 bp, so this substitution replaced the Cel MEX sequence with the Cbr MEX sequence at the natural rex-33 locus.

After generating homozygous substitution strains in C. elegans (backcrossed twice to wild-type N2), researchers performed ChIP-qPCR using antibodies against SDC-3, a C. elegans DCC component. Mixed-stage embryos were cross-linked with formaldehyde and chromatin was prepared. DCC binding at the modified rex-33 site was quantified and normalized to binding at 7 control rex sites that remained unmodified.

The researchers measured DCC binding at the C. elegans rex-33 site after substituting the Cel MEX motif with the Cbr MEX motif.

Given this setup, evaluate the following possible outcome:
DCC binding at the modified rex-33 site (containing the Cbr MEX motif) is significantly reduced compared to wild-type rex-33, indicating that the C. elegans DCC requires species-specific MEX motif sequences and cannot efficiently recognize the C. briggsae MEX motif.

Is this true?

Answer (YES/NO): YES